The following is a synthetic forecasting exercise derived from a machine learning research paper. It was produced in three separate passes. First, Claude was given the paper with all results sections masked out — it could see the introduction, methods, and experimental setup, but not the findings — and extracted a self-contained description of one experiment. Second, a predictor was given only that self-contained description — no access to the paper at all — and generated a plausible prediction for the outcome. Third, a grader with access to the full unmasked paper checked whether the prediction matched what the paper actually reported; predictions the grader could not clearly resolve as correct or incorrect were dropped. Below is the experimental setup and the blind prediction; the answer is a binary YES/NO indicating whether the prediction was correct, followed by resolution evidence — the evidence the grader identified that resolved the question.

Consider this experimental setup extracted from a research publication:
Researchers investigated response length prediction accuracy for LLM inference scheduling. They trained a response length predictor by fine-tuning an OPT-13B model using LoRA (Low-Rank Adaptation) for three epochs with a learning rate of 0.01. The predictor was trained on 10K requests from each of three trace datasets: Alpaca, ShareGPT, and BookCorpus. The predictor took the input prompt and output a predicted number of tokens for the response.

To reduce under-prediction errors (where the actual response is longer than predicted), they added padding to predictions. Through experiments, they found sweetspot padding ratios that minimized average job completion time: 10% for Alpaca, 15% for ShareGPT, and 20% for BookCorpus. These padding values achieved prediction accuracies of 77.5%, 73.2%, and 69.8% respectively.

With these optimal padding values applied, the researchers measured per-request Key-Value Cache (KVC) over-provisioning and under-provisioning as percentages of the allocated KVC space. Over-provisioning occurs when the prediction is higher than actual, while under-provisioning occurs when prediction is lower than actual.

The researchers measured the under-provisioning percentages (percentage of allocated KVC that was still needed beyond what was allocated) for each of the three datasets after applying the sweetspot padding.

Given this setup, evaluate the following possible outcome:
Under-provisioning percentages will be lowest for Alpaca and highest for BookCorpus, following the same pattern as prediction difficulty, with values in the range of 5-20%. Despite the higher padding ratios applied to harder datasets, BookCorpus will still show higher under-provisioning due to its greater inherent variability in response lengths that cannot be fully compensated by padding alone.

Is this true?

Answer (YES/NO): NO